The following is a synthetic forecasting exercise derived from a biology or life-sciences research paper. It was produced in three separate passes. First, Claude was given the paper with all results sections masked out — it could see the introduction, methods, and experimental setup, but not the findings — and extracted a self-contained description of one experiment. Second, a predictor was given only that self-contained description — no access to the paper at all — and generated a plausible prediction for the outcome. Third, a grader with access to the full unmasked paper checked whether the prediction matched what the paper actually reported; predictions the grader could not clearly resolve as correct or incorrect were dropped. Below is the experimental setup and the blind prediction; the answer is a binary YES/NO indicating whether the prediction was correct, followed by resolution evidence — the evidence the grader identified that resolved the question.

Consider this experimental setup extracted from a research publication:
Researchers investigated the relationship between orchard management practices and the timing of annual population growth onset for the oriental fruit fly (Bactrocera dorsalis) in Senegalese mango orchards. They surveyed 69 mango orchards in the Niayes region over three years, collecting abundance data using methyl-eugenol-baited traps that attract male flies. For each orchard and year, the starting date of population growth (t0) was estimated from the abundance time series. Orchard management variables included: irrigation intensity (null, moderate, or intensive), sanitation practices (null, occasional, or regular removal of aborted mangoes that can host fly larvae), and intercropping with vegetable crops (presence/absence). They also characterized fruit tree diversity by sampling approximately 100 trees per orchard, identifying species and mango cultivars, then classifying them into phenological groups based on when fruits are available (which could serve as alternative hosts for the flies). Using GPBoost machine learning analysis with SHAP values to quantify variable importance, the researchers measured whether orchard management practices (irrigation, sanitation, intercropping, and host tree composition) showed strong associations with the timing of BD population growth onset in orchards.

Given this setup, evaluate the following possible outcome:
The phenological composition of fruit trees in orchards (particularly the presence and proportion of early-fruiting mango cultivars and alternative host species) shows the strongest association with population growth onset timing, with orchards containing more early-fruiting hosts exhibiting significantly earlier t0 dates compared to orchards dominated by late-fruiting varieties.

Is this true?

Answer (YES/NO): NO